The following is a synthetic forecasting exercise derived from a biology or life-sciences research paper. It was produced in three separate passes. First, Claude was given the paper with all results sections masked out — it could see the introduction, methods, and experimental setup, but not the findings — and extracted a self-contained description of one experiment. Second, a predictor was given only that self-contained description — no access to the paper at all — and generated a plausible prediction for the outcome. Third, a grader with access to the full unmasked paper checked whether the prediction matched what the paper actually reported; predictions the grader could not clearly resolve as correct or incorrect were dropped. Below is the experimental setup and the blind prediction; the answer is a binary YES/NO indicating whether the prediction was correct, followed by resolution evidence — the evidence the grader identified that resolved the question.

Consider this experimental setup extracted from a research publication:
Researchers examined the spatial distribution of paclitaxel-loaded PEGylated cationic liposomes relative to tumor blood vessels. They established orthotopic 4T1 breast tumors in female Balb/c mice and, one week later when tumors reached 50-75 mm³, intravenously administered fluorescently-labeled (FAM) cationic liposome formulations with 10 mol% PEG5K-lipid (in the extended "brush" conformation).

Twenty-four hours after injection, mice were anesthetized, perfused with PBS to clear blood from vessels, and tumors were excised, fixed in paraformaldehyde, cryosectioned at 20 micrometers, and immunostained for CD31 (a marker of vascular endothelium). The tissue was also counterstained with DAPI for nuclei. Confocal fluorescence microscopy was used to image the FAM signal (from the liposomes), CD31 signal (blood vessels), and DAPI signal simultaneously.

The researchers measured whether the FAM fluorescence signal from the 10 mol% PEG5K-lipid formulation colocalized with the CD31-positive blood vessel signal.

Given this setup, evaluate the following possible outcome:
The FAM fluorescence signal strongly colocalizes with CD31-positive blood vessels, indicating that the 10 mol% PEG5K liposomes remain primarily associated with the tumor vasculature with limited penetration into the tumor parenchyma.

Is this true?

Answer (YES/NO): NO